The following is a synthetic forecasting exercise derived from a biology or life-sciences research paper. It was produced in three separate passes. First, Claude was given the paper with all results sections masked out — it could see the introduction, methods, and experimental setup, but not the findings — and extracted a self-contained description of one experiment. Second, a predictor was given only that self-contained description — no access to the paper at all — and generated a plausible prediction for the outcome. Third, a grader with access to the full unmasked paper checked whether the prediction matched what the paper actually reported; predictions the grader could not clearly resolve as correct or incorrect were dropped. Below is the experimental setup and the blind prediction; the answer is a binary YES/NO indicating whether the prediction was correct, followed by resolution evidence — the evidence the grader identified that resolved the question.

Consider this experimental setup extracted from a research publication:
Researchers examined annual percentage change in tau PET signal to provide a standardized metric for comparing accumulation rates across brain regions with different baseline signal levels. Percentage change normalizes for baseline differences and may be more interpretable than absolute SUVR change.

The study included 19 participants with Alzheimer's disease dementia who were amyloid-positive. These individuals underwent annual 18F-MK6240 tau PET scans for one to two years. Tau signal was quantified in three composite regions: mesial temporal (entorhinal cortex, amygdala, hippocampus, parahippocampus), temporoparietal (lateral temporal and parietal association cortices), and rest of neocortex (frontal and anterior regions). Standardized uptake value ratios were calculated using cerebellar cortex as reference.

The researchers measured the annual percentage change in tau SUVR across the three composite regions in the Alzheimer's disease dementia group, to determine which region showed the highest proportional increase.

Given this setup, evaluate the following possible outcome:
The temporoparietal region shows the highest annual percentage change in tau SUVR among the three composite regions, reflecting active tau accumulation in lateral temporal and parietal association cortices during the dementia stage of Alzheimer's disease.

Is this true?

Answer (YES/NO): NO